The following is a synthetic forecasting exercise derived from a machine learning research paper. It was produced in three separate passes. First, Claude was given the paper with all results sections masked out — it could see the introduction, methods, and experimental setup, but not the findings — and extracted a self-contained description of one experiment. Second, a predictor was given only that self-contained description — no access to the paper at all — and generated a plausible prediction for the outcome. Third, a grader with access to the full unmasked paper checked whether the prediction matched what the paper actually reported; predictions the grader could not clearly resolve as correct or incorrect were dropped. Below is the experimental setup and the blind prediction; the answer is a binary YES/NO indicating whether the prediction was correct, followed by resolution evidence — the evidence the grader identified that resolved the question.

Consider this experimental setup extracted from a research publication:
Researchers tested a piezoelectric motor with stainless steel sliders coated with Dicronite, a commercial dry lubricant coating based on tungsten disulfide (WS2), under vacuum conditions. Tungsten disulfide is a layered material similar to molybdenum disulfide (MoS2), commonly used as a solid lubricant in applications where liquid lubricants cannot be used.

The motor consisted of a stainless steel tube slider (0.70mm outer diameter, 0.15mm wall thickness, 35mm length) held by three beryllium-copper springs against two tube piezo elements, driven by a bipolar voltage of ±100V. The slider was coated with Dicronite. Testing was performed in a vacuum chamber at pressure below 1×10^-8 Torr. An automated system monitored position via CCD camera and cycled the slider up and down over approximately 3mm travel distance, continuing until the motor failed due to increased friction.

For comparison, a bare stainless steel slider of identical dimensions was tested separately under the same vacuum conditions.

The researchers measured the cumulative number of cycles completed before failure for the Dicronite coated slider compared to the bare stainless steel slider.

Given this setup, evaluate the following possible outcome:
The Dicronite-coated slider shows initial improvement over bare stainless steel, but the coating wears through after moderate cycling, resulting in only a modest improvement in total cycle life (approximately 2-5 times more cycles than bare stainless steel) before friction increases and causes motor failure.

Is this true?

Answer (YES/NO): NO